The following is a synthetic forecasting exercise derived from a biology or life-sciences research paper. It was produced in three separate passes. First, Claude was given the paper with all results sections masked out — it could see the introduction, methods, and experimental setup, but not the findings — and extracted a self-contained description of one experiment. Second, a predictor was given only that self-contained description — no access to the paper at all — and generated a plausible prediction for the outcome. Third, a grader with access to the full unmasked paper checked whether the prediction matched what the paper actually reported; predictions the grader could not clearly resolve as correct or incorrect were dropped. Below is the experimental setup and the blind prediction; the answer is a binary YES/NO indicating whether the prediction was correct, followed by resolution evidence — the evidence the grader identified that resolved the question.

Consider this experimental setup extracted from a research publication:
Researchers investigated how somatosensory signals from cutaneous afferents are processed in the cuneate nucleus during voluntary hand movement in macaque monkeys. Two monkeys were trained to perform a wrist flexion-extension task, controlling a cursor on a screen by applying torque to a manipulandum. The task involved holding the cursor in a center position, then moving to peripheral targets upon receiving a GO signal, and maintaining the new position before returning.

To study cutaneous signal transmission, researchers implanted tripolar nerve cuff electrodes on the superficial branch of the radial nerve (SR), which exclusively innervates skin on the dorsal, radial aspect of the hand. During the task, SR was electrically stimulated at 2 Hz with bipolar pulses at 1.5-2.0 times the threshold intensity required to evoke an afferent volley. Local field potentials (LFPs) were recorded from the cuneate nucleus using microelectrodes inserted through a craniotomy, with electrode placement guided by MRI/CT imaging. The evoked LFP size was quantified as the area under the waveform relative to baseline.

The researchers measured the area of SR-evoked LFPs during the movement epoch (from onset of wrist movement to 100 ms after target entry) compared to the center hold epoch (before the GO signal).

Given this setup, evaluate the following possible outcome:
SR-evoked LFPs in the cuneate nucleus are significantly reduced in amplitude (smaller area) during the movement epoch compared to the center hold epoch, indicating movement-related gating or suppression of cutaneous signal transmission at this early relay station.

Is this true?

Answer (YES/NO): YES